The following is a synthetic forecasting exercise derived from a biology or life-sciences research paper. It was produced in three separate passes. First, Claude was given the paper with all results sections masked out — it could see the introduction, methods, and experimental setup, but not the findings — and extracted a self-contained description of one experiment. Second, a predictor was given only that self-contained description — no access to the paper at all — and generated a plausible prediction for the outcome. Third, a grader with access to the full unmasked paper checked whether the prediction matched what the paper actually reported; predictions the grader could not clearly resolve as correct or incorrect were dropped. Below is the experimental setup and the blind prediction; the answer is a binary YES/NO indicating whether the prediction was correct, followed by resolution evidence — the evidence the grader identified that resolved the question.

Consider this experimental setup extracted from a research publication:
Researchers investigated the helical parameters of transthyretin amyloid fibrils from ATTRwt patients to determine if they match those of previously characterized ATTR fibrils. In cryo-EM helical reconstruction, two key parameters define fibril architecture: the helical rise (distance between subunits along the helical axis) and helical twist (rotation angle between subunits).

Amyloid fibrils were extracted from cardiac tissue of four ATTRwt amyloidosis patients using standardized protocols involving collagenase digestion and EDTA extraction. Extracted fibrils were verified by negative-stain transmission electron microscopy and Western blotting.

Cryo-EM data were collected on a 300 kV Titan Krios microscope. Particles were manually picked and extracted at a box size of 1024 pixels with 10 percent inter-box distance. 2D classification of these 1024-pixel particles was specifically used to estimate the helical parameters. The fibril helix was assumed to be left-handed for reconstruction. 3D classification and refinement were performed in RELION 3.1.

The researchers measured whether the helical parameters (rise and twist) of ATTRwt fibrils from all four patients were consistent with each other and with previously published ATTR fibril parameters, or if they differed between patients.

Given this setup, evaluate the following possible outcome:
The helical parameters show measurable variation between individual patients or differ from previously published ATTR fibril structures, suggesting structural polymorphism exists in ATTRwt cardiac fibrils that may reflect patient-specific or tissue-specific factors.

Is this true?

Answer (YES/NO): NO